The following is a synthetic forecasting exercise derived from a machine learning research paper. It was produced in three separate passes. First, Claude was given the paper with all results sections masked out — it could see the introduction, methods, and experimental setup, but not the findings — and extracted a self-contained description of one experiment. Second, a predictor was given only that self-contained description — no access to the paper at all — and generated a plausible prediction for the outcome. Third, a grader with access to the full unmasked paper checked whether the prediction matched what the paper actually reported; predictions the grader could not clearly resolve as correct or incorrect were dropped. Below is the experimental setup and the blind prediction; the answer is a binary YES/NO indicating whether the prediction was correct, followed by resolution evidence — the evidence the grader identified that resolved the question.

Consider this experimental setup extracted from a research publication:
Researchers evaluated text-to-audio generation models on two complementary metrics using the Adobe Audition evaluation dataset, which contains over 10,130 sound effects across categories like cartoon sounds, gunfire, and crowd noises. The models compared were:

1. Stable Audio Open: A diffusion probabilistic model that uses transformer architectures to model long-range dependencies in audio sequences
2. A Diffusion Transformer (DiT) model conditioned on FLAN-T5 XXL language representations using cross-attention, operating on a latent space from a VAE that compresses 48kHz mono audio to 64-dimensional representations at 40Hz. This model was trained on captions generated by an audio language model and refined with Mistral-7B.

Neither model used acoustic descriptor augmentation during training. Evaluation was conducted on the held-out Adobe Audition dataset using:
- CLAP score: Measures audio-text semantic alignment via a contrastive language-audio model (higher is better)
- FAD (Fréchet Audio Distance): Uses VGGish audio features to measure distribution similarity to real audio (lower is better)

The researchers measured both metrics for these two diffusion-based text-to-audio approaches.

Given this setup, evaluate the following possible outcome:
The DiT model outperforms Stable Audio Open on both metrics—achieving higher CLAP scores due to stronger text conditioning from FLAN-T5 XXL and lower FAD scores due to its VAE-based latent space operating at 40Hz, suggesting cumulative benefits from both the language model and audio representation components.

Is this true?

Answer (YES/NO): NO